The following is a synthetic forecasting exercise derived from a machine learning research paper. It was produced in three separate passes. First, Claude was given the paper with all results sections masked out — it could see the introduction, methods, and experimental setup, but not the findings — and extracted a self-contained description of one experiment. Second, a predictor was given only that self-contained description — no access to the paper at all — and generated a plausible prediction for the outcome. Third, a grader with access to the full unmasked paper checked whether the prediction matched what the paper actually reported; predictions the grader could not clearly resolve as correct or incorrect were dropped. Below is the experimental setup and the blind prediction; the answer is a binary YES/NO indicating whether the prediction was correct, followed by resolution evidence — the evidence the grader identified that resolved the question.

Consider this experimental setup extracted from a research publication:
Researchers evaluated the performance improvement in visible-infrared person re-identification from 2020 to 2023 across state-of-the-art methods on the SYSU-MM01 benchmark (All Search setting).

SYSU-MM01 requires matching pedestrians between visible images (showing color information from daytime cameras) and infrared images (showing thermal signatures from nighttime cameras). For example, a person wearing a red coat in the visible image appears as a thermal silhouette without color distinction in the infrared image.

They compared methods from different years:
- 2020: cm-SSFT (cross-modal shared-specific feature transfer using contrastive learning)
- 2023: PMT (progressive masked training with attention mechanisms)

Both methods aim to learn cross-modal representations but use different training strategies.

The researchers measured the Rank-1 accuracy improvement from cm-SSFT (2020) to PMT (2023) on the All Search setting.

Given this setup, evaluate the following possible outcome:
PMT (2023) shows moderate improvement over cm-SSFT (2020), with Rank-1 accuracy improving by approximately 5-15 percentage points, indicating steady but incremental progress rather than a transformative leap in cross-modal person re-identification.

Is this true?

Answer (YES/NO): YES